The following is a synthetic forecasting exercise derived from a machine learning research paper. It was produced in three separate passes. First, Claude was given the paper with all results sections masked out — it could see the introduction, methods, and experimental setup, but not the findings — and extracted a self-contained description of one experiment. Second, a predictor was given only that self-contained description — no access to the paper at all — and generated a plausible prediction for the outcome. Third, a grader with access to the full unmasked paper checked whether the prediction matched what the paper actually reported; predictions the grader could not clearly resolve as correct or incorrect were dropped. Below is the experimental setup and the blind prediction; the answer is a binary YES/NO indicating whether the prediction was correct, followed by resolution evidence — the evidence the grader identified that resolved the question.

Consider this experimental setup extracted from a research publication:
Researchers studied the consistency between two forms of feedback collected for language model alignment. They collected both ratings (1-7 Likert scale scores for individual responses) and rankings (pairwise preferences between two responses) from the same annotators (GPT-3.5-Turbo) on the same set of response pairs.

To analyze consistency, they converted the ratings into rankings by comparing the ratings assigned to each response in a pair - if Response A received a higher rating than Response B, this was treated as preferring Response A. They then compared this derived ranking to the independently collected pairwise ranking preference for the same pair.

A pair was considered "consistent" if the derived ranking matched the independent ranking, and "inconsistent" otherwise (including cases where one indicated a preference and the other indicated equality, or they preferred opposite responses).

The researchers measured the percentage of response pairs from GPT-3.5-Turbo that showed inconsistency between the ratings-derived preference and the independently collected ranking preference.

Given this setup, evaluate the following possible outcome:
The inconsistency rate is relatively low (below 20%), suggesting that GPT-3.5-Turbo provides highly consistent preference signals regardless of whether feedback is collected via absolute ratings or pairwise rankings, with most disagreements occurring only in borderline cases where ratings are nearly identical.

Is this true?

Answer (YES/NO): NO